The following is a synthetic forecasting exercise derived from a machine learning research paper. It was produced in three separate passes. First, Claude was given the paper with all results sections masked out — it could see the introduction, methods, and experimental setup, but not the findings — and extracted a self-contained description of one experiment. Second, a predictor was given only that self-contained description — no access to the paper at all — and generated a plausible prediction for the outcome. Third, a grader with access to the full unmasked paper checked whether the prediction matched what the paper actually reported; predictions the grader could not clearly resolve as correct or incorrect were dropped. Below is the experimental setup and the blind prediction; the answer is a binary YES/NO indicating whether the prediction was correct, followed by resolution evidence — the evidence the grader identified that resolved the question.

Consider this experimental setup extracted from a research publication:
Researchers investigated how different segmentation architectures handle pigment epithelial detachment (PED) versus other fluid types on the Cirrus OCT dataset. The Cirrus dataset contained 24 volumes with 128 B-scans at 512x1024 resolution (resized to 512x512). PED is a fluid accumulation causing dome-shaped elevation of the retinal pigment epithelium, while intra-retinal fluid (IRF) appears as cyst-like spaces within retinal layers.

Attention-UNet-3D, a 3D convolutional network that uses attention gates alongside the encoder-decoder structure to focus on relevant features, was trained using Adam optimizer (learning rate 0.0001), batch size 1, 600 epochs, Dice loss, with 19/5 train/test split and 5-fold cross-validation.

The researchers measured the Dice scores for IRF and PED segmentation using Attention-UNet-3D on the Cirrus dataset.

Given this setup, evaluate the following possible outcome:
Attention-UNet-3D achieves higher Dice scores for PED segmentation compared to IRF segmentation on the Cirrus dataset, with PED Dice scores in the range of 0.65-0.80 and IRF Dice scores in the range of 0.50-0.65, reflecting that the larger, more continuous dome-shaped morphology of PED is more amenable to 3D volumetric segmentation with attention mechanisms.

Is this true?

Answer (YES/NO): NO